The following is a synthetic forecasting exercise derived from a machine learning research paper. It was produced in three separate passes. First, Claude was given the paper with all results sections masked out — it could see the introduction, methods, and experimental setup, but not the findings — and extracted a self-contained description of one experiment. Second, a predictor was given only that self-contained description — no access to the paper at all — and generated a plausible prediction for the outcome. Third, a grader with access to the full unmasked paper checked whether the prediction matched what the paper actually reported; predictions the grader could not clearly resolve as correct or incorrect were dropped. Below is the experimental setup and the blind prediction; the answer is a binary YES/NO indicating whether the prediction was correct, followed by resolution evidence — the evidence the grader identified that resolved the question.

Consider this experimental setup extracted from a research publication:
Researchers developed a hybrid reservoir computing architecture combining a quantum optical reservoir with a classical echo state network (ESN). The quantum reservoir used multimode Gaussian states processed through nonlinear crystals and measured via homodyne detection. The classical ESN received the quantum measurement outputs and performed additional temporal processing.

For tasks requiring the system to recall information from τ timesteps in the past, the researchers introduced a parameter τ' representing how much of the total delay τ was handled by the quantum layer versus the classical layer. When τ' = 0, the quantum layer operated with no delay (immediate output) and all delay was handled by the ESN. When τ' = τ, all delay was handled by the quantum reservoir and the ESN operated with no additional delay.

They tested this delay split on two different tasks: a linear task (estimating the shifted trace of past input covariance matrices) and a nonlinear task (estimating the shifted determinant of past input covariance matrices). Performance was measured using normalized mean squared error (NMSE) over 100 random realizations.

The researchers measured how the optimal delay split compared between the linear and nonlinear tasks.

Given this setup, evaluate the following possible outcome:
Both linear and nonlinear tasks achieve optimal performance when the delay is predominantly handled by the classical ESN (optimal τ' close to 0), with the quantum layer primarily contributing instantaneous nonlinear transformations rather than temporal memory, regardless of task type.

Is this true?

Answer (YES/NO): NO